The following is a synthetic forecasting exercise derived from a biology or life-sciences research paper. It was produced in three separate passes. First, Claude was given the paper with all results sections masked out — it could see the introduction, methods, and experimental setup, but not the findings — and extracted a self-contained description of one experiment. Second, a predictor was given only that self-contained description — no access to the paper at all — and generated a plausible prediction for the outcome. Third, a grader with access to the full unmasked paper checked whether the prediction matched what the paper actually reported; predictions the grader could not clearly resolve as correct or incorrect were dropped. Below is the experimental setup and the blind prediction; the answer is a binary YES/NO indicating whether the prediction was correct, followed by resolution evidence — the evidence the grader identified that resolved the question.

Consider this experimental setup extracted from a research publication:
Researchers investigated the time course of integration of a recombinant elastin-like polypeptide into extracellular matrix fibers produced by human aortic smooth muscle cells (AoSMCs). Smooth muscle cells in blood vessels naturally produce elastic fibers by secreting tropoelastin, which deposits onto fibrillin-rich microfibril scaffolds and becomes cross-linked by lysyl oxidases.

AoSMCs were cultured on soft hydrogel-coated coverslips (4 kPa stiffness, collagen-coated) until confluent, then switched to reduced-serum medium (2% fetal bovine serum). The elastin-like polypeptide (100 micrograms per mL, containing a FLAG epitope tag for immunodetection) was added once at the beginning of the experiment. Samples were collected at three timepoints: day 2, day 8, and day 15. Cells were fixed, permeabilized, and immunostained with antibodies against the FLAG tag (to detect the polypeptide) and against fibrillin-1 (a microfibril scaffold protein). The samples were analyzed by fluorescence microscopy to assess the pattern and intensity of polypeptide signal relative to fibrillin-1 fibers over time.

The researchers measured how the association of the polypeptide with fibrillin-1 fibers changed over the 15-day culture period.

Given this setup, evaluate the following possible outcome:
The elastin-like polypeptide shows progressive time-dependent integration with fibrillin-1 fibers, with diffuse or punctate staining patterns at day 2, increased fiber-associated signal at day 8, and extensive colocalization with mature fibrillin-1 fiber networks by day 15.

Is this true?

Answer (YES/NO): YES